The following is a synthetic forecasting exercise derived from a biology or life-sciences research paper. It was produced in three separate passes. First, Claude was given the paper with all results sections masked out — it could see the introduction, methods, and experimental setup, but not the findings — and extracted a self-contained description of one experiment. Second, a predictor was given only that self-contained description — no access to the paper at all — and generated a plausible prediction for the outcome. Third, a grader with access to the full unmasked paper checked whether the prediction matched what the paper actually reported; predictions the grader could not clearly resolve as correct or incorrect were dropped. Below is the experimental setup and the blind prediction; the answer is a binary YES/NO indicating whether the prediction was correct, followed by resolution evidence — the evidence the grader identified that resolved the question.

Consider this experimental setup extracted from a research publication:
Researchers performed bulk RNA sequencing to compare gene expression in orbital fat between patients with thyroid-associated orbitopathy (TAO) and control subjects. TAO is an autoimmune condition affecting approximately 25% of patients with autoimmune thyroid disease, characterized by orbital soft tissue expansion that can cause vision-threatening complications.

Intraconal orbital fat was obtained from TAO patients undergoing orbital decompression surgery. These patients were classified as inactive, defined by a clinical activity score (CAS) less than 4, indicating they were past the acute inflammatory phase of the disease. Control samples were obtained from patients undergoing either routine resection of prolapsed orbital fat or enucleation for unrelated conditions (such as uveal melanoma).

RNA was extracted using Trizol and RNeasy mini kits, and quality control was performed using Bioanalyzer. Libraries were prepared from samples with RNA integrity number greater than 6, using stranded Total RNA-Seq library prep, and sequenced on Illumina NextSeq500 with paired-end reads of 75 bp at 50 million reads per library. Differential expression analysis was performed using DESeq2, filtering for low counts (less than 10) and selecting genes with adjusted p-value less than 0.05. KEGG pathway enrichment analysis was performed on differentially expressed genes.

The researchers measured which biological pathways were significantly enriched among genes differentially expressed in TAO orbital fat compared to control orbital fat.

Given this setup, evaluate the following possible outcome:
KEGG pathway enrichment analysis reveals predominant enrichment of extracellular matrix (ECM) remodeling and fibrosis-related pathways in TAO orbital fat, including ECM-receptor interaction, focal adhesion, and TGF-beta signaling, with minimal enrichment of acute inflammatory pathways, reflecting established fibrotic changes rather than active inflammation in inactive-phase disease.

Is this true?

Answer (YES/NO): NO